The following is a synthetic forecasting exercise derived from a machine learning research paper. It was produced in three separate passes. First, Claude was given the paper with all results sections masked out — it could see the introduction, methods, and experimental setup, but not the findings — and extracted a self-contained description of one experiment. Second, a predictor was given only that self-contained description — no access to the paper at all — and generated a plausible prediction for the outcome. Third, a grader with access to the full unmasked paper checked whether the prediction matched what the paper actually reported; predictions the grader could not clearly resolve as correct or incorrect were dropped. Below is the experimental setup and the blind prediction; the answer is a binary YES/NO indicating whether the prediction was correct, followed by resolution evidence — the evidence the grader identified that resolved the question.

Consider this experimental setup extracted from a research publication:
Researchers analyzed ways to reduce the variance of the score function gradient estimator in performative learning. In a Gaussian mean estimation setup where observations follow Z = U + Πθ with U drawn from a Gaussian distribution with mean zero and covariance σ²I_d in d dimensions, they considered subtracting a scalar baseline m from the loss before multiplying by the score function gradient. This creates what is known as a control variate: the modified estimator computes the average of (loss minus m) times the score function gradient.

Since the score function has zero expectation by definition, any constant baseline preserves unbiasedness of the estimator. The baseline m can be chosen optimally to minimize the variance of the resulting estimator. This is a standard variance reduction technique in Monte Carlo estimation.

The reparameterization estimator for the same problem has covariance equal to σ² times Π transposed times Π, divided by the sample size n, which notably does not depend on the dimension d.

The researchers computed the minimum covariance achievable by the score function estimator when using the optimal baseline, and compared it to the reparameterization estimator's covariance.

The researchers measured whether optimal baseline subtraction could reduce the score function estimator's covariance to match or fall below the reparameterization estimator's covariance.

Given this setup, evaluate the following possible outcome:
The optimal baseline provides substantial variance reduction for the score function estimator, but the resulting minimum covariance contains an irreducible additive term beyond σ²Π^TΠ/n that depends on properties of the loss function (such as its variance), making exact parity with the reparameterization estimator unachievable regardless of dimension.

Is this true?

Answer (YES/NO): NO